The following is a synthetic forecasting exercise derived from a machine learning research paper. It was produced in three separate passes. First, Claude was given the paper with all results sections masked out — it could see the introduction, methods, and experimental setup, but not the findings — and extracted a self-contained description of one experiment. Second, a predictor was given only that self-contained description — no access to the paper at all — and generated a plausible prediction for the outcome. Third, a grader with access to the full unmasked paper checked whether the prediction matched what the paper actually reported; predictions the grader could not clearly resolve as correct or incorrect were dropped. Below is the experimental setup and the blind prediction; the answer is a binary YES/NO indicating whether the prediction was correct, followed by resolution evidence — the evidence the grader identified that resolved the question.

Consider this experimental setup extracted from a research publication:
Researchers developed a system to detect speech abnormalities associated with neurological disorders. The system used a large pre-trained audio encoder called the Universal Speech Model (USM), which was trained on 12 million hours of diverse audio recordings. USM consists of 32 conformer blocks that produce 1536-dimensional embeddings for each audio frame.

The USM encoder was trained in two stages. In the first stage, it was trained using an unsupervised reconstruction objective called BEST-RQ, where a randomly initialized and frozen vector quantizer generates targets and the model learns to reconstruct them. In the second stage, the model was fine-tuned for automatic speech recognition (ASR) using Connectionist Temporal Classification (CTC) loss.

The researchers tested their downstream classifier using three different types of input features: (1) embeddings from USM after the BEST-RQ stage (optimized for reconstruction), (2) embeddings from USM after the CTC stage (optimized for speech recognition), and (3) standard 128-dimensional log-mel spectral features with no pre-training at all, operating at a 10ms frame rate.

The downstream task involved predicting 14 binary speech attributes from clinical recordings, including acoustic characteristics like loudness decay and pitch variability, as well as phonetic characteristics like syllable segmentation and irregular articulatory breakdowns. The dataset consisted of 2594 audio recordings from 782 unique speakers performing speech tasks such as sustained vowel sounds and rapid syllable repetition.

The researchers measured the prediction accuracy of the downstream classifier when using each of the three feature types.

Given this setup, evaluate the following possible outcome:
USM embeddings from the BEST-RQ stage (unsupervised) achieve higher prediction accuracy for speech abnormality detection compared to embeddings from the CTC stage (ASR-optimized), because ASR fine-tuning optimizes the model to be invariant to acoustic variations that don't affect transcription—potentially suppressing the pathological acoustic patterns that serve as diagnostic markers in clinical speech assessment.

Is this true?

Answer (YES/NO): NO